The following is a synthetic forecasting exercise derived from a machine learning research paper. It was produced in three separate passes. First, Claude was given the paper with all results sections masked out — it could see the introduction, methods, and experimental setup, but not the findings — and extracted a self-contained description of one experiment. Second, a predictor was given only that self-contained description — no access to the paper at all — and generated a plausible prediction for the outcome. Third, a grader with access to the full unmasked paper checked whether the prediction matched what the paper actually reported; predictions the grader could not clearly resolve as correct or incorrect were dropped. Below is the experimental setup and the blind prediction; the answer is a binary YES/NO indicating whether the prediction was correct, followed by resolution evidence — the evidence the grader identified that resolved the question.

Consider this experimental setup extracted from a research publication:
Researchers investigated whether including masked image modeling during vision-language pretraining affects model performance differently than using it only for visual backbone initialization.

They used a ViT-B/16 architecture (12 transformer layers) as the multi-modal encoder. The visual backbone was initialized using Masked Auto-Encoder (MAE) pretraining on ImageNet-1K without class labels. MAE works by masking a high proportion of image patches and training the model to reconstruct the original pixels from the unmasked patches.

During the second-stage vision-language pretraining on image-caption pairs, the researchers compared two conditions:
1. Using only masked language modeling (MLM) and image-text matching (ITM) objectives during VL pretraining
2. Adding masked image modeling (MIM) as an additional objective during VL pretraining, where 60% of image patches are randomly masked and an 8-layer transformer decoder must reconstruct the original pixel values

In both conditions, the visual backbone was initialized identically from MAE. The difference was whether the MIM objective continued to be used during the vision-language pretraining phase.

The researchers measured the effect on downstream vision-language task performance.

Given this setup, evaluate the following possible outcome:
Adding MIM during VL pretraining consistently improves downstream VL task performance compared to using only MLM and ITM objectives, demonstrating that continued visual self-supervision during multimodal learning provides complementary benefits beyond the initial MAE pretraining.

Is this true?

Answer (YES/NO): YES